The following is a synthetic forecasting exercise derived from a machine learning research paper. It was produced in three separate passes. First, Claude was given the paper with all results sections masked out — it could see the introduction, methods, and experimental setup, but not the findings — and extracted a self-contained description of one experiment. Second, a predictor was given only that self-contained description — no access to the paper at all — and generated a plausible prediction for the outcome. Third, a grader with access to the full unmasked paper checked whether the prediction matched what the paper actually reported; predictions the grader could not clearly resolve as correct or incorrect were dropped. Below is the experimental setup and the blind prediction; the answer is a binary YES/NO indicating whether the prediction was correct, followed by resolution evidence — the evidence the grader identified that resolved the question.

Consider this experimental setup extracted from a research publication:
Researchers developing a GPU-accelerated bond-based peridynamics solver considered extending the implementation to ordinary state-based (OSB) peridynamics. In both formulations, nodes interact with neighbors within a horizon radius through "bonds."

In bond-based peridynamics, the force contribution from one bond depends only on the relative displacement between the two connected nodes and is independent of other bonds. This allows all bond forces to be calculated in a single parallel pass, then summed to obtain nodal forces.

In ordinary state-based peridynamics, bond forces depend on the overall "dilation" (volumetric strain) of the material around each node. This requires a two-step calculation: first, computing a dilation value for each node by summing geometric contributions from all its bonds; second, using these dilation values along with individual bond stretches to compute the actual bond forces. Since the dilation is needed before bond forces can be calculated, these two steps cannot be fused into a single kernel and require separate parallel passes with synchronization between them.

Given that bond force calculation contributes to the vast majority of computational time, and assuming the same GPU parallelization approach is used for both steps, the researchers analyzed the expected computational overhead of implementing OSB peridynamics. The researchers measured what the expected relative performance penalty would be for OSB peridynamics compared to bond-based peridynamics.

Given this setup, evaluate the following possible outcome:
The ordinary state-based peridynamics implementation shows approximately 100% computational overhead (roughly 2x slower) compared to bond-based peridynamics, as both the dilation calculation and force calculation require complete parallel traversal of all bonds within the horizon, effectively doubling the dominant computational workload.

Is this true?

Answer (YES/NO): YES